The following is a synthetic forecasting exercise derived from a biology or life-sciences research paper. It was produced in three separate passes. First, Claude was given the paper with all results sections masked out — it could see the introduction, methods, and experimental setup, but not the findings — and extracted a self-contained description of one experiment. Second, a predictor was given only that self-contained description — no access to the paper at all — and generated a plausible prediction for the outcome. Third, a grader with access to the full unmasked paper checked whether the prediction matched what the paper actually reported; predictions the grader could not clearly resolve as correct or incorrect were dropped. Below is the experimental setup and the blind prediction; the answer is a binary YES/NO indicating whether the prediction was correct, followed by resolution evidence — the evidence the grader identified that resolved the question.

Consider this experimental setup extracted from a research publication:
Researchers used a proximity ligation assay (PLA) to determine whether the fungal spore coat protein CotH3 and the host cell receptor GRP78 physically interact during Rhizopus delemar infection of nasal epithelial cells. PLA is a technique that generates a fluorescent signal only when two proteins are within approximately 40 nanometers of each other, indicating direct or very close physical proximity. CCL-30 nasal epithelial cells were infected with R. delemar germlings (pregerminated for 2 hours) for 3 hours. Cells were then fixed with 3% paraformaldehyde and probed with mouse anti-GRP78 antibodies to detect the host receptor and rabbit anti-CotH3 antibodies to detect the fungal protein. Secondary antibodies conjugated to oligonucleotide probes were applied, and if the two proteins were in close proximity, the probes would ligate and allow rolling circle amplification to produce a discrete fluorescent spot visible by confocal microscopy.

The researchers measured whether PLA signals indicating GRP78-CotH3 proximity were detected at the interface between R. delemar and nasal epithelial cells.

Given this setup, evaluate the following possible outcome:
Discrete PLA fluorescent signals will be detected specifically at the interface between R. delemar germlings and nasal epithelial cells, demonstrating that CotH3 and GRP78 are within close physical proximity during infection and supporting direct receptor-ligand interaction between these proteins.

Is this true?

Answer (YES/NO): YES